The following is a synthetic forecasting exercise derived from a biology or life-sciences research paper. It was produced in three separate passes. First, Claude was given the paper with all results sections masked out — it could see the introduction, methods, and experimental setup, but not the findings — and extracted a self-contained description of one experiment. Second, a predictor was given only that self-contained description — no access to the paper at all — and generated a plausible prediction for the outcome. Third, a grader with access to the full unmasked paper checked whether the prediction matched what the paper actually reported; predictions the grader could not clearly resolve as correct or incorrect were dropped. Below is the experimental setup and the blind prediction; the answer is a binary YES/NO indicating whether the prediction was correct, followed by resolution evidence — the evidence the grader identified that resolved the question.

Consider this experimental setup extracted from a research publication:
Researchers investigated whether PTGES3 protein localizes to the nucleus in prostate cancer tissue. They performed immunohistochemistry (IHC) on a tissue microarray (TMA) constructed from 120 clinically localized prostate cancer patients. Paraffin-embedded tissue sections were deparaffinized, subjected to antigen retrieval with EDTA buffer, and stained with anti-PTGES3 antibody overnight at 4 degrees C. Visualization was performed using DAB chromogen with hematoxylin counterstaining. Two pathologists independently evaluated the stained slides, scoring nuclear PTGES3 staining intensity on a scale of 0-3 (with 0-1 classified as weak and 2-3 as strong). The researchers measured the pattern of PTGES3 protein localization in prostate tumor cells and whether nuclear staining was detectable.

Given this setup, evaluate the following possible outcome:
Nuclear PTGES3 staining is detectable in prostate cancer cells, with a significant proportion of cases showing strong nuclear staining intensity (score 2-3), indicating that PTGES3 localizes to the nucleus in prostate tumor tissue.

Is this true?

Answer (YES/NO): YES